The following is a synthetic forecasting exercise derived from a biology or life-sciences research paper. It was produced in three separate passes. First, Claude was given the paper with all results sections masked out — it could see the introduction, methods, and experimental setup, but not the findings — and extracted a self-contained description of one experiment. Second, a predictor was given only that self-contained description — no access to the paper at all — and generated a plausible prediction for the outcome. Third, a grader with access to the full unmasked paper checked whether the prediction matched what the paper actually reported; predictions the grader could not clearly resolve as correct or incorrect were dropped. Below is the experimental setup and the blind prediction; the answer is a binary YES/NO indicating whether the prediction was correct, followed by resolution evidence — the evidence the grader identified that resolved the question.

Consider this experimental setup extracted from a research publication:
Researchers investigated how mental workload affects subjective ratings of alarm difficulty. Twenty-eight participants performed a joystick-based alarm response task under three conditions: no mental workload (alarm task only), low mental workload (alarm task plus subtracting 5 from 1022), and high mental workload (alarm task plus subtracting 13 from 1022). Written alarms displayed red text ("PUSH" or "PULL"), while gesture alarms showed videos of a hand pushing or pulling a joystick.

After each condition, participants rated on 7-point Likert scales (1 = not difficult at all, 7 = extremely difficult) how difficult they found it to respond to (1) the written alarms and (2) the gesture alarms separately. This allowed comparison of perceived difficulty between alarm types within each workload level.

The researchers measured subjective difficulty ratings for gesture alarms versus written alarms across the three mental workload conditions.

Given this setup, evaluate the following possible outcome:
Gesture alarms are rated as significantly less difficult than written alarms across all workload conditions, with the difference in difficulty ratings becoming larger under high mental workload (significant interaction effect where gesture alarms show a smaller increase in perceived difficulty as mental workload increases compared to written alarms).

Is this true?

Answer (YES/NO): NO